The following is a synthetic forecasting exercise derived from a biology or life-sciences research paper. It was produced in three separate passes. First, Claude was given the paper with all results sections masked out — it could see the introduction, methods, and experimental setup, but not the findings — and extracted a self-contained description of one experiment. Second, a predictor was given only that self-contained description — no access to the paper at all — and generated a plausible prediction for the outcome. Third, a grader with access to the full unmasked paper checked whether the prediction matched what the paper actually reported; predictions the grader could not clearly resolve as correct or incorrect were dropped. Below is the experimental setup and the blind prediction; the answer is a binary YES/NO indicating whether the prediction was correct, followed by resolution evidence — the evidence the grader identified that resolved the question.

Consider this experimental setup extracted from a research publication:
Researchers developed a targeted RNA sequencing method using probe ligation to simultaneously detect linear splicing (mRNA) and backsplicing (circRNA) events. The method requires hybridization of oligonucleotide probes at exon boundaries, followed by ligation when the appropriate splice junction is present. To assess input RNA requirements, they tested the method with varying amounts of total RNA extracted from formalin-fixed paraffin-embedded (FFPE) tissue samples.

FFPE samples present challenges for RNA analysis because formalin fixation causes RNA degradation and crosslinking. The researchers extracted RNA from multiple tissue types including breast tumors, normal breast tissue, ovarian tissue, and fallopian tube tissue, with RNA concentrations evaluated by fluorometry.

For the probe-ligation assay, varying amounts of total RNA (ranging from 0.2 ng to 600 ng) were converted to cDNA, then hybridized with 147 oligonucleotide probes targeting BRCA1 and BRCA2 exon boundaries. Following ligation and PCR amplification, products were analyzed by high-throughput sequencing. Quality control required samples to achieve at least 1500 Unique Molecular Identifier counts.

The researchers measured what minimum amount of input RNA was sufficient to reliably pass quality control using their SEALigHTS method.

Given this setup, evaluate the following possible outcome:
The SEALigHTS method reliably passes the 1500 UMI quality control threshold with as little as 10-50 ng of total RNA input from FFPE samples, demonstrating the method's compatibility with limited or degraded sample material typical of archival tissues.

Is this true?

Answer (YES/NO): NO